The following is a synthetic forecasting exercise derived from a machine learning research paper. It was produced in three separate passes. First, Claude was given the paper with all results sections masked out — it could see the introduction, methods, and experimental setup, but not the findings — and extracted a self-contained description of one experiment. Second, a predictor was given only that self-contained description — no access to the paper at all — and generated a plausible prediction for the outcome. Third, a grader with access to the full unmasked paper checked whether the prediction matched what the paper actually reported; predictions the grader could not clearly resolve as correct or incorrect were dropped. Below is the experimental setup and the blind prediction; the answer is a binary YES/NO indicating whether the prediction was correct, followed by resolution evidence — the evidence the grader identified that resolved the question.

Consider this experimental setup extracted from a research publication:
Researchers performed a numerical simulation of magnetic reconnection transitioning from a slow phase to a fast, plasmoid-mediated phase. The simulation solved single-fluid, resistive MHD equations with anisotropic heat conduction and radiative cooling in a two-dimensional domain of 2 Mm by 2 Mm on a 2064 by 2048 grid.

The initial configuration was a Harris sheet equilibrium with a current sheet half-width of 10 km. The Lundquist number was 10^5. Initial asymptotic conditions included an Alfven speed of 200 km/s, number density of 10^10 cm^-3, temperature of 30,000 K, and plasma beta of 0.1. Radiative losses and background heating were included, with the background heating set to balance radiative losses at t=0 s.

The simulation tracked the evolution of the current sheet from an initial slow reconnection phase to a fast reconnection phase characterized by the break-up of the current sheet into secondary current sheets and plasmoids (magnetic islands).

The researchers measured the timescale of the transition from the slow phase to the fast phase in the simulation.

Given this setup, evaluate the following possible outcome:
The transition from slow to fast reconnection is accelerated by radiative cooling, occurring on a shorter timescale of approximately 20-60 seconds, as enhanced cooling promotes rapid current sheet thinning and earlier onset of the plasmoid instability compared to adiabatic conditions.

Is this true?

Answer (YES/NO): NO